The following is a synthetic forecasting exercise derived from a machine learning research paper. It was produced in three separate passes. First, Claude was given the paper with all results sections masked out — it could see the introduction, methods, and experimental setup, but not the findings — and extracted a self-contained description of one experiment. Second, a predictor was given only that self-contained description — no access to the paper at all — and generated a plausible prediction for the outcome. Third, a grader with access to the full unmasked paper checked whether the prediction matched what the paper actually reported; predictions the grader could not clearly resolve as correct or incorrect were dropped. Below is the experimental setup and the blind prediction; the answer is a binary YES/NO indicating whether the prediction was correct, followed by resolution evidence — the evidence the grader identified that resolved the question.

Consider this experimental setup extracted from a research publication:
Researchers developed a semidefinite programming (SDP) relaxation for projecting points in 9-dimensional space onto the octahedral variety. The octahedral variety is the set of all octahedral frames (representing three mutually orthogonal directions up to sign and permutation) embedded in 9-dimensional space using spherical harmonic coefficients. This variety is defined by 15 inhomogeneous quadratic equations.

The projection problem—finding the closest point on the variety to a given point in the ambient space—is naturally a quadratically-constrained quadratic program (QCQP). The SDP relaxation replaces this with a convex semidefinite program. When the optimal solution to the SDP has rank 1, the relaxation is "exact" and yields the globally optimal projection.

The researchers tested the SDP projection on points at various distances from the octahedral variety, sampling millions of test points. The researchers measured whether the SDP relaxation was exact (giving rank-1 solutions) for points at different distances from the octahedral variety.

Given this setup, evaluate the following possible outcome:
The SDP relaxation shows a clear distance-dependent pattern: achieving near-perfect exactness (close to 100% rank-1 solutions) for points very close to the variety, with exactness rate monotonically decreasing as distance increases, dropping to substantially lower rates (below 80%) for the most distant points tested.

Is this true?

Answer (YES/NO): NO